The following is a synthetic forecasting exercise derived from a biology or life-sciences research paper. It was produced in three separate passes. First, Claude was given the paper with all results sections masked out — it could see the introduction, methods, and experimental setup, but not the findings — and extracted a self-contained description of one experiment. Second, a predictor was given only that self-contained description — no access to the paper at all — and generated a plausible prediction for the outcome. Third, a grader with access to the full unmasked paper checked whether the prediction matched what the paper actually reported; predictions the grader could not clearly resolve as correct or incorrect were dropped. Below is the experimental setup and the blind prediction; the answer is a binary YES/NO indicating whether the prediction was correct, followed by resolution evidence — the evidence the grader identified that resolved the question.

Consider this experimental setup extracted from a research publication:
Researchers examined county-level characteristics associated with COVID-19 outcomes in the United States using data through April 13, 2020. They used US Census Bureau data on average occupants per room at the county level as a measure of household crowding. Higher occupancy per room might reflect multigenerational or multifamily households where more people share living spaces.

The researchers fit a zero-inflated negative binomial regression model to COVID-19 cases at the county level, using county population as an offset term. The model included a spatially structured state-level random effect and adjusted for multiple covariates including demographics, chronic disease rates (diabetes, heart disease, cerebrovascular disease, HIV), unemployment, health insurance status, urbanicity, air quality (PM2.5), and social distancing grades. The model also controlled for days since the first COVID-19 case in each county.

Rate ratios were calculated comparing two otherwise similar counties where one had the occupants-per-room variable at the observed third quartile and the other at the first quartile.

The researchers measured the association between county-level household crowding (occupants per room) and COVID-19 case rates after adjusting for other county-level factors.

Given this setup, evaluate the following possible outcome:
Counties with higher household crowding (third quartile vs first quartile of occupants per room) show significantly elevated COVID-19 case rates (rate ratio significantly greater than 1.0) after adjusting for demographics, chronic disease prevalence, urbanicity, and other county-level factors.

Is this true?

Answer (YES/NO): YES